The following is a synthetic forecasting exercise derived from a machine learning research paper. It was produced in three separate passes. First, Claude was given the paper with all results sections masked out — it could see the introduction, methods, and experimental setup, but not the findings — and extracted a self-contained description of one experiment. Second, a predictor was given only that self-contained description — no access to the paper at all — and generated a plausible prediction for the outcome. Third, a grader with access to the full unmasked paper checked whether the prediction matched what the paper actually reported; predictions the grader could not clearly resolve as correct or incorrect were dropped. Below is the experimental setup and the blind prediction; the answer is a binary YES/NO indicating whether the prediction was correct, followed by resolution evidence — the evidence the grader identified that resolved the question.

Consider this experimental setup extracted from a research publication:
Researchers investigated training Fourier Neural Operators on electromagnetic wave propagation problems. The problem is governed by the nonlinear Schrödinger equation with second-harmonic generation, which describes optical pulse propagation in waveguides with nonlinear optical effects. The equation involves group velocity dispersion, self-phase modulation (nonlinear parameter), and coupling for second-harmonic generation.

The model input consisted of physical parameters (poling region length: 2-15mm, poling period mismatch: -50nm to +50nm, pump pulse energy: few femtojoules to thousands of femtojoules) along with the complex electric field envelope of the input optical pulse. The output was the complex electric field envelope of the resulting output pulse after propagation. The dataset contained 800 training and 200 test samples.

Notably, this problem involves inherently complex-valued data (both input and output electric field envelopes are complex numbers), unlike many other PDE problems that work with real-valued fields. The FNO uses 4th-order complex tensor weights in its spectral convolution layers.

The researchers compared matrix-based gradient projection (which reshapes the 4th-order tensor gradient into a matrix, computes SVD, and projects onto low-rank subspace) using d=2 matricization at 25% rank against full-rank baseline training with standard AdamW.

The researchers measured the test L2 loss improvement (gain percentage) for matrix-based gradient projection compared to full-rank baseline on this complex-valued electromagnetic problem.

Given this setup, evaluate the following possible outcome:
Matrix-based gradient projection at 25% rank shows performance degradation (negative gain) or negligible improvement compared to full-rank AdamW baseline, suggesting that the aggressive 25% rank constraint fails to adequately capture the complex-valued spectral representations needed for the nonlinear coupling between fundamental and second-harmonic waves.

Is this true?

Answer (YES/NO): NO